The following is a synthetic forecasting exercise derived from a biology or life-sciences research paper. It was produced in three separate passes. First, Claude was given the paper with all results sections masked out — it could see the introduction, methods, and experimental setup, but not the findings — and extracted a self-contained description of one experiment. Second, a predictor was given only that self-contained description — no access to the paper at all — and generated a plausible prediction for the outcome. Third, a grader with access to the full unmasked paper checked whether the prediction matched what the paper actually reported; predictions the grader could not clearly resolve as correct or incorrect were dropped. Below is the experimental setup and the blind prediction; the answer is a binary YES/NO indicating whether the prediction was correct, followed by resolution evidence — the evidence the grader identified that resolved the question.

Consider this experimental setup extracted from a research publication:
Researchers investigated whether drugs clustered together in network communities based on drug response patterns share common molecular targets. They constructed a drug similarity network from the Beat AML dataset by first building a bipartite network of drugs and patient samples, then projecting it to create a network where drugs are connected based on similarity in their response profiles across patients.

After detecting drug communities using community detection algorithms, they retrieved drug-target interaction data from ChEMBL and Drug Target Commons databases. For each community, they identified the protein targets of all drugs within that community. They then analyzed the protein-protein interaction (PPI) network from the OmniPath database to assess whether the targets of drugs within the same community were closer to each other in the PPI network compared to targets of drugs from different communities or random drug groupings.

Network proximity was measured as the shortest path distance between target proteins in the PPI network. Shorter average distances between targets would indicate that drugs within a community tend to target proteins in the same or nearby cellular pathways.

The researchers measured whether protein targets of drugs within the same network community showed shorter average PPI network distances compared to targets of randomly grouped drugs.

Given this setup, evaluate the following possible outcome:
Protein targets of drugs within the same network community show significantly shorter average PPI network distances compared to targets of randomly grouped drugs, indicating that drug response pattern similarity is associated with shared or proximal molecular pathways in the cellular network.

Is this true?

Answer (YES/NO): NO